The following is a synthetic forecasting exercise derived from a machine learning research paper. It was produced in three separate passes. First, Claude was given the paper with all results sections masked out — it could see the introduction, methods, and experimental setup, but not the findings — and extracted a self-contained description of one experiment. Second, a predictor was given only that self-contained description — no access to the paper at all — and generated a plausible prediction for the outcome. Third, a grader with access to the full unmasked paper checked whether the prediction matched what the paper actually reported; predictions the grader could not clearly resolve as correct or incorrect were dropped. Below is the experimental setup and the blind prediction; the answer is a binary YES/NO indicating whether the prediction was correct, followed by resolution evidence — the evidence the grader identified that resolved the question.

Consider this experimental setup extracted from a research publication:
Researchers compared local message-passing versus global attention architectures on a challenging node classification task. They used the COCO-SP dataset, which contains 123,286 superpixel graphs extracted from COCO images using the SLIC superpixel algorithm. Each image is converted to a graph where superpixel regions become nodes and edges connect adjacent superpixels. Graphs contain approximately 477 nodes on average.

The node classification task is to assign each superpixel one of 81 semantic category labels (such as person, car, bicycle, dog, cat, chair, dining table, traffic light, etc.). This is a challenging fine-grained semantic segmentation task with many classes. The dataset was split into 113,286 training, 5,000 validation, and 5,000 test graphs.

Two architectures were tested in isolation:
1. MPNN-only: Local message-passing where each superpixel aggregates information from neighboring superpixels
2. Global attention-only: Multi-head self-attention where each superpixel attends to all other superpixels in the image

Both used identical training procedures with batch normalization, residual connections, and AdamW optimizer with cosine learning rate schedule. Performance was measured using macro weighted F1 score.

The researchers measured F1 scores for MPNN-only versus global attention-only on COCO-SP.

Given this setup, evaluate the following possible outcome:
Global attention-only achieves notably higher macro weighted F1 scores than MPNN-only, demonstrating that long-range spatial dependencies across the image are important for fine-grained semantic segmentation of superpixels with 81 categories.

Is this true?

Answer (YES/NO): NO